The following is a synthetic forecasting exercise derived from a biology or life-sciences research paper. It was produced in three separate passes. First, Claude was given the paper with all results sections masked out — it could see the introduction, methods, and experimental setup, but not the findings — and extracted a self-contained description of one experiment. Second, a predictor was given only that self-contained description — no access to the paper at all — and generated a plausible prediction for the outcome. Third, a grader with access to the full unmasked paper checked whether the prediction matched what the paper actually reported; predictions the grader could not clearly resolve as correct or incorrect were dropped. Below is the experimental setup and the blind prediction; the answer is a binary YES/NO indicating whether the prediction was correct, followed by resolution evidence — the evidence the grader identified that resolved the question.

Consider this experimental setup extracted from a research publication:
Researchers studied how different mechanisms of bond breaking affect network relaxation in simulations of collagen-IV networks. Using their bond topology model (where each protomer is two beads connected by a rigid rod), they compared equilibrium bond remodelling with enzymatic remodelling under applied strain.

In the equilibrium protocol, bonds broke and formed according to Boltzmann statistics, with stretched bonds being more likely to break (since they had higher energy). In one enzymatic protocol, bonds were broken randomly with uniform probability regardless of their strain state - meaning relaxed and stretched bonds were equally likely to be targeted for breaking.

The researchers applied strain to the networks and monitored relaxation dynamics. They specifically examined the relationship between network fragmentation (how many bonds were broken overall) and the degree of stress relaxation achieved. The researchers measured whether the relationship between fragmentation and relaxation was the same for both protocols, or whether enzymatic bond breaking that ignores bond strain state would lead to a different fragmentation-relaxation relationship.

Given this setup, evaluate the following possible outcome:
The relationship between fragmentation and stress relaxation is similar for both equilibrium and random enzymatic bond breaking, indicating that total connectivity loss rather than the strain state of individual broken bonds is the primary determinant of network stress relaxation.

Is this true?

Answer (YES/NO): NO